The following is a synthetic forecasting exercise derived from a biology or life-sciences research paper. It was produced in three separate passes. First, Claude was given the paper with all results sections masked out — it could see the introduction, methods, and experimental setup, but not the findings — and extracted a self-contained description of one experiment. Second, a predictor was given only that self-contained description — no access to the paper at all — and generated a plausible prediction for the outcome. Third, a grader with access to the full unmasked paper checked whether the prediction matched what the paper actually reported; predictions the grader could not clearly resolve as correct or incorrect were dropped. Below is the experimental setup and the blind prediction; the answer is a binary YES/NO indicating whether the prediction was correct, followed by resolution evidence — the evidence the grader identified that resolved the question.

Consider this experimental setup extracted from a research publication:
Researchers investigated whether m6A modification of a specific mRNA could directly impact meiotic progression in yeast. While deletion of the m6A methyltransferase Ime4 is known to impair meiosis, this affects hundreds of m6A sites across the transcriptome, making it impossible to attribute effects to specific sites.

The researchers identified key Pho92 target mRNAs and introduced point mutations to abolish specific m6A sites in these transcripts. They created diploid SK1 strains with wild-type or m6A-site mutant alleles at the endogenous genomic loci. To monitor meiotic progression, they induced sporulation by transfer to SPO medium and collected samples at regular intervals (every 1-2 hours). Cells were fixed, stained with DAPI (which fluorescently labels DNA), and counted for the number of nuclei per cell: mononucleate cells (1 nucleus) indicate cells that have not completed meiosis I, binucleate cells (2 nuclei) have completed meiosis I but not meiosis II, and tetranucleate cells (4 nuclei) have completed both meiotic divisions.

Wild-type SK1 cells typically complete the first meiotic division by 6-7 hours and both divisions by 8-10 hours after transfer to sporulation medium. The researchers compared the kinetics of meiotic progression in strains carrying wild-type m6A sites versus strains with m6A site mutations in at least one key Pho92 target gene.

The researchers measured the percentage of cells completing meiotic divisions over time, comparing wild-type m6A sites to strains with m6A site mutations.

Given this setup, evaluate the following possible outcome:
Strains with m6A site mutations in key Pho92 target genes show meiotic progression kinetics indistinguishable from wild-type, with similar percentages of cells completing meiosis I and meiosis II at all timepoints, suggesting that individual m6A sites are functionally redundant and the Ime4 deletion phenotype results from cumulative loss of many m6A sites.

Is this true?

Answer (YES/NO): NO